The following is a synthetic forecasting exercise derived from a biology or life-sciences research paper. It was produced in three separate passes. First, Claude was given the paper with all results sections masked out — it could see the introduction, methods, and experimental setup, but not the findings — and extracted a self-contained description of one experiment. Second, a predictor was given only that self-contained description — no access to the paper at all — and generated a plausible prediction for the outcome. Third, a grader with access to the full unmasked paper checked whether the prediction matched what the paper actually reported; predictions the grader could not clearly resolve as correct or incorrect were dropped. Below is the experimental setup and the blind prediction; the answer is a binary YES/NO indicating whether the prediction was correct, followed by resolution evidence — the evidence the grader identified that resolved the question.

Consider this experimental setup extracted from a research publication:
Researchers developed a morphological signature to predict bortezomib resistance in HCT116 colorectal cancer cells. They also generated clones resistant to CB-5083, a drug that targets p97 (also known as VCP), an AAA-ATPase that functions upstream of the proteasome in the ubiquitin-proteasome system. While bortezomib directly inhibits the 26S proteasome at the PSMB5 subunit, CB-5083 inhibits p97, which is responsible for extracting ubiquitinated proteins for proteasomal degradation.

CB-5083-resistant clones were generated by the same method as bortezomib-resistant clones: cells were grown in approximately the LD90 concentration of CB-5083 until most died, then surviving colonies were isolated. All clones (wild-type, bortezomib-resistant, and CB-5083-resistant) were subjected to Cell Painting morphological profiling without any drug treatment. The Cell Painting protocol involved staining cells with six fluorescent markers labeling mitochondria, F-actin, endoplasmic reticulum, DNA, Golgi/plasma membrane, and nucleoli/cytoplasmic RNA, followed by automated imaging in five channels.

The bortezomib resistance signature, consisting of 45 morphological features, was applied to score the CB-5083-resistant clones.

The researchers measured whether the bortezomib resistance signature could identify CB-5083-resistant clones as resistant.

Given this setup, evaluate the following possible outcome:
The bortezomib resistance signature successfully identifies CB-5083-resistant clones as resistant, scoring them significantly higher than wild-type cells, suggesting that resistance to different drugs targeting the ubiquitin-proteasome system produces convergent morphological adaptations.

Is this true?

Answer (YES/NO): NO